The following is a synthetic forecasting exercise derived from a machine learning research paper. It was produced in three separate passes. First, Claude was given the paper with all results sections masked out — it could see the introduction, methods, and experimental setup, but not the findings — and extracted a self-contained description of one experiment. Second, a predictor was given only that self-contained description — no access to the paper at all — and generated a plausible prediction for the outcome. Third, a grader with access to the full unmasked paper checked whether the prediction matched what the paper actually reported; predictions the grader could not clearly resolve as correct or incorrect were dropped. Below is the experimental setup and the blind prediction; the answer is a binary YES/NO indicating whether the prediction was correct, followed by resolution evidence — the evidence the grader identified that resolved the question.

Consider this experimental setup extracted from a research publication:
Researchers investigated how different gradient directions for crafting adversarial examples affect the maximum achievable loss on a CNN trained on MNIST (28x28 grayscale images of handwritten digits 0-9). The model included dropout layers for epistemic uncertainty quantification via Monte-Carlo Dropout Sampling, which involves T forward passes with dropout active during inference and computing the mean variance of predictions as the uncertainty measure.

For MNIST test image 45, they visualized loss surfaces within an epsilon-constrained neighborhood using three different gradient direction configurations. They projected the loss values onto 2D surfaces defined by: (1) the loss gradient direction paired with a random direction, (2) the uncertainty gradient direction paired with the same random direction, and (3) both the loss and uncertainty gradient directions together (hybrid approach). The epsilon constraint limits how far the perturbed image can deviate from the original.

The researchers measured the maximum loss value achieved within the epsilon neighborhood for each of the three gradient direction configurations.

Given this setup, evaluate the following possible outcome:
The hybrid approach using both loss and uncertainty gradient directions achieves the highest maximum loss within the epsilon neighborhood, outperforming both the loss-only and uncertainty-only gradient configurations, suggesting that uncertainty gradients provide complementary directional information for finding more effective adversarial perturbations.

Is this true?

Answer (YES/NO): YES